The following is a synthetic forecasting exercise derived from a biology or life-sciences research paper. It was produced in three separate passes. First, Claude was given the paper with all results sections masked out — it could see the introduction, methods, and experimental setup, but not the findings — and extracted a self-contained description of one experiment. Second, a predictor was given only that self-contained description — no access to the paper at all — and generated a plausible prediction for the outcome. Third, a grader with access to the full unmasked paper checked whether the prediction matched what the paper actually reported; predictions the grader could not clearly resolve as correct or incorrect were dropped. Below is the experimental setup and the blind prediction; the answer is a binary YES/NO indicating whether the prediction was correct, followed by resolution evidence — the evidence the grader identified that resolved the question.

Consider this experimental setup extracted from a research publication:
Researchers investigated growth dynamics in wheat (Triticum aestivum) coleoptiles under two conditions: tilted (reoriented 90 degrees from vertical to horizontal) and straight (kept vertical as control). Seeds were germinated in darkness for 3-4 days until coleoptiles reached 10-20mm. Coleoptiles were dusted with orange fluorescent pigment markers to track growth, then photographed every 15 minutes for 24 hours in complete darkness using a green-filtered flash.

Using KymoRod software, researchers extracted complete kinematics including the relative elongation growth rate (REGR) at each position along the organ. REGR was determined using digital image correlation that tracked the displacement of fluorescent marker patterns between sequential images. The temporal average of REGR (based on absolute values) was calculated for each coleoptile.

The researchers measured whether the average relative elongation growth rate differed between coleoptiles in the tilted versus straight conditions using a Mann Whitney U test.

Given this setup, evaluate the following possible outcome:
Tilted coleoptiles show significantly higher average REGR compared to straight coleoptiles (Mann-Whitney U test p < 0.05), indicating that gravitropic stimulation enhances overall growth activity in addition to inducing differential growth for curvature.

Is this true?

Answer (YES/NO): NO